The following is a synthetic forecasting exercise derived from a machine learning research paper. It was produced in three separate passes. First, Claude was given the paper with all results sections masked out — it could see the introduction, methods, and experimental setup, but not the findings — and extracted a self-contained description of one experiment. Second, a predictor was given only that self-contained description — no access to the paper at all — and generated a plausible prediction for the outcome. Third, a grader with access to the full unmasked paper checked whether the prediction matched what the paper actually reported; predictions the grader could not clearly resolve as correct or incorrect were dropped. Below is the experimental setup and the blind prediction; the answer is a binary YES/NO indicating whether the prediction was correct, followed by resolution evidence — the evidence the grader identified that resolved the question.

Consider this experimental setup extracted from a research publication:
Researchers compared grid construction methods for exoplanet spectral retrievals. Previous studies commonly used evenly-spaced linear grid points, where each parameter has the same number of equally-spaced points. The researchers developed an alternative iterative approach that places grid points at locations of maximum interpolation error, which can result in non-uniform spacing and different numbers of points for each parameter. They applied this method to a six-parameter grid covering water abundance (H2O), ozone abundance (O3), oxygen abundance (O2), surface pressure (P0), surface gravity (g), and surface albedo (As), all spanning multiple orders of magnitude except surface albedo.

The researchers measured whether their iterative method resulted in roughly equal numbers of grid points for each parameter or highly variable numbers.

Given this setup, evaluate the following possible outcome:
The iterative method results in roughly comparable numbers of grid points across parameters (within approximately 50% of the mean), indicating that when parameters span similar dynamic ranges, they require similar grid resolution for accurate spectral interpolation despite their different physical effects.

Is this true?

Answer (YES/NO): NO